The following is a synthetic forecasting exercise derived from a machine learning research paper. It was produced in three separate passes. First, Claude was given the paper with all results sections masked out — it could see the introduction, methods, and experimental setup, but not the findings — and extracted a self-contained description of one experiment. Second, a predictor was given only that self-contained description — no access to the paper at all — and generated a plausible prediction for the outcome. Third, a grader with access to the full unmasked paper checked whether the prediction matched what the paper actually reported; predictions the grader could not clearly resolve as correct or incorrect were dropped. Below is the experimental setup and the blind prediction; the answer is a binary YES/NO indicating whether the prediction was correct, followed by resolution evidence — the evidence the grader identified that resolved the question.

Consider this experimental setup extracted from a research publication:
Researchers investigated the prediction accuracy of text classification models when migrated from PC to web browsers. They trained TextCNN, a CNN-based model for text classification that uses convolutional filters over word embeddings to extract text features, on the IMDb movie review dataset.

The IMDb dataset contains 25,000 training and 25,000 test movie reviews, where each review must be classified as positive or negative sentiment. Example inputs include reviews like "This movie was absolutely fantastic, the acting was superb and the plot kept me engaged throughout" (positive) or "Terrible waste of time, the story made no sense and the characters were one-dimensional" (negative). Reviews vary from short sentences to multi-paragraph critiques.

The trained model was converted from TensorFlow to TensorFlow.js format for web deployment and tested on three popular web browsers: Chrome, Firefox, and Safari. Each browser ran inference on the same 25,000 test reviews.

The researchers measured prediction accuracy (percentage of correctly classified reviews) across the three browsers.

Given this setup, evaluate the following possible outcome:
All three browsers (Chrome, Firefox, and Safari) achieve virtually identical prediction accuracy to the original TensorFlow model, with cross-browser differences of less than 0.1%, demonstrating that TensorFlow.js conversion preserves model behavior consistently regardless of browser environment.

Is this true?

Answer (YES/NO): YES